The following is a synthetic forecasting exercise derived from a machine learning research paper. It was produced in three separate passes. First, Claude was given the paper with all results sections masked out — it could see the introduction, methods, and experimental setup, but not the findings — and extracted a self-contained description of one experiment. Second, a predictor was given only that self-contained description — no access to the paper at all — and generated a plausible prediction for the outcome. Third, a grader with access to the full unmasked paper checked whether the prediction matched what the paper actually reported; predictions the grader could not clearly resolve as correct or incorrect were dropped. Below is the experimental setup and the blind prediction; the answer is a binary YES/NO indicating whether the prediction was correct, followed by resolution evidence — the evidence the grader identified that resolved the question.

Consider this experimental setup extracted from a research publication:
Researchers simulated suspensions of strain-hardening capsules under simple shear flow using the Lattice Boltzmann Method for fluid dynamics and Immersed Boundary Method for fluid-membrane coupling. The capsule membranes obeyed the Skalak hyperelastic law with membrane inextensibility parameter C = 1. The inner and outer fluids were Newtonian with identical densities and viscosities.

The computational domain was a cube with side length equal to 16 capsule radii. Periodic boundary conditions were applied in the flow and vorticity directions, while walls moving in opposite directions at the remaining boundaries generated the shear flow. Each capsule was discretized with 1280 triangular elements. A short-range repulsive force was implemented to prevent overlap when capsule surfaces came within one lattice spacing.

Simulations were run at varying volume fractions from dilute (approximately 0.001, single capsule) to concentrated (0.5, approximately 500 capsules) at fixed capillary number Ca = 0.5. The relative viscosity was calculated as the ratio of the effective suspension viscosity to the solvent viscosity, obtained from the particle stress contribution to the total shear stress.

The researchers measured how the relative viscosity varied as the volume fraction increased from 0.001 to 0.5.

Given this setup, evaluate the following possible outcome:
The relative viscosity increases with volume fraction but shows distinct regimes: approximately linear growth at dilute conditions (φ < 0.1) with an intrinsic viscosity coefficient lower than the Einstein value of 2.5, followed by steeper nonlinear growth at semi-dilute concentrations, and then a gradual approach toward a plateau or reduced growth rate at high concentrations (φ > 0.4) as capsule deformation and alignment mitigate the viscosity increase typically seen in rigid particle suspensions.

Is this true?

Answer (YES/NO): NO